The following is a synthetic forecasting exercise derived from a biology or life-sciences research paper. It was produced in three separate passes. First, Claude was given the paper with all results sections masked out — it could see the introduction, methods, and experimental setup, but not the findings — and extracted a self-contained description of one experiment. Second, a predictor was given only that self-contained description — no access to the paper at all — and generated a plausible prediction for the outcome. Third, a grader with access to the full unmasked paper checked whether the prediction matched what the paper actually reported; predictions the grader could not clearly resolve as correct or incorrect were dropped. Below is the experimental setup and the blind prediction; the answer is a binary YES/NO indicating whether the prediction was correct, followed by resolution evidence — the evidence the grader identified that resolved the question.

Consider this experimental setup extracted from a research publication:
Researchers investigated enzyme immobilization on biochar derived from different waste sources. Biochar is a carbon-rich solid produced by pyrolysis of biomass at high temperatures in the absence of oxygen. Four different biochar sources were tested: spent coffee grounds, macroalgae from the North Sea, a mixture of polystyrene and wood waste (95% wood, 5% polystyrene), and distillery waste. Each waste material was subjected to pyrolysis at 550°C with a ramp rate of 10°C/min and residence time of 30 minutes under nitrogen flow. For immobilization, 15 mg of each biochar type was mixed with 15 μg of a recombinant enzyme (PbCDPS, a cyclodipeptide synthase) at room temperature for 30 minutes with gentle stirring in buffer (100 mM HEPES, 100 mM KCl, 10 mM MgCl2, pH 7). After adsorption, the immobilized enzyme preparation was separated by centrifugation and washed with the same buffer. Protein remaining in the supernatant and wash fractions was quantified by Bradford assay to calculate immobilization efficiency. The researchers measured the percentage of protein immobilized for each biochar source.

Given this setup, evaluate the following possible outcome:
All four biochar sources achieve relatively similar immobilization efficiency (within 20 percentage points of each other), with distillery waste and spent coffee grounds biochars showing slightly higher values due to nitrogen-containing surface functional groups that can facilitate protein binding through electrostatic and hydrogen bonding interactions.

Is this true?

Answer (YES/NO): NO